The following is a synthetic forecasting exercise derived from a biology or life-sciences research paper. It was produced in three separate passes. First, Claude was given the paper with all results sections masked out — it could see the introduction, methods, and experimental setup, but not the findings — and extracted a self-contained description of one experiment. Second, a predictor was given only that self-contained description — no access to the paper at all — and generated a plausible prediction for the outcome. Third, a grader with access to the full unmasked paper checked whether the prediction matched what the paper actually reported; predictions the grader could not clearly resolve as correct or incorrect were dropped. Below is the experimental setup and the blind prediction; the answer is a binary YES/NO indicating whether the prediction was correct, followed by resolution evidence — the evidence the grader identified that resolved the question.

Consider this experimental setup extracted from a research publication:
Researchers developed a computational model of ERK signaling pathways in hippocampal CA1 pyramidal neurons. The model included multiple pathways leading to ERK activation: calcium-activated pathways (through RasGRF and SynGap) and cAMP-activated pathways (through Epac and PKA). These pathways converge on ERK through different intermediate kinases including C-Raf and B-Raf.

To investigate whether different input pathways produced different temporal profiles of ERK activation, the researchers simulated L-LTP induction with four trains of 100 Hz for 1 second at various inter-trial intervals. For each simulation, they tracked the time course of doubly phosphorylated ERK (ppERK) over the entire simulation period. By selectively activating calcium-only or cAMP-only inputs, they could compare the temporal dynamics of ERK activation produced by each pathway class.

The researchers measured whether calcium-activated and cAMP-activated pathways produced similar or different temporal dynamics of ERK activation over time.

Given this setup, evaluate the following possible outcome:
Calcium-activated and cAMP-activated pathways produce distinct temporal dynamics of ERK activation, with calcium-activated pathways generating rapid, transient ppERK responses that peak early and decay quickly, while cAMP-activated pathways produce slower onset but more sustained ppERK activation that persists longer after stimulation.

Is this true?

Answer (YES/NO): NO